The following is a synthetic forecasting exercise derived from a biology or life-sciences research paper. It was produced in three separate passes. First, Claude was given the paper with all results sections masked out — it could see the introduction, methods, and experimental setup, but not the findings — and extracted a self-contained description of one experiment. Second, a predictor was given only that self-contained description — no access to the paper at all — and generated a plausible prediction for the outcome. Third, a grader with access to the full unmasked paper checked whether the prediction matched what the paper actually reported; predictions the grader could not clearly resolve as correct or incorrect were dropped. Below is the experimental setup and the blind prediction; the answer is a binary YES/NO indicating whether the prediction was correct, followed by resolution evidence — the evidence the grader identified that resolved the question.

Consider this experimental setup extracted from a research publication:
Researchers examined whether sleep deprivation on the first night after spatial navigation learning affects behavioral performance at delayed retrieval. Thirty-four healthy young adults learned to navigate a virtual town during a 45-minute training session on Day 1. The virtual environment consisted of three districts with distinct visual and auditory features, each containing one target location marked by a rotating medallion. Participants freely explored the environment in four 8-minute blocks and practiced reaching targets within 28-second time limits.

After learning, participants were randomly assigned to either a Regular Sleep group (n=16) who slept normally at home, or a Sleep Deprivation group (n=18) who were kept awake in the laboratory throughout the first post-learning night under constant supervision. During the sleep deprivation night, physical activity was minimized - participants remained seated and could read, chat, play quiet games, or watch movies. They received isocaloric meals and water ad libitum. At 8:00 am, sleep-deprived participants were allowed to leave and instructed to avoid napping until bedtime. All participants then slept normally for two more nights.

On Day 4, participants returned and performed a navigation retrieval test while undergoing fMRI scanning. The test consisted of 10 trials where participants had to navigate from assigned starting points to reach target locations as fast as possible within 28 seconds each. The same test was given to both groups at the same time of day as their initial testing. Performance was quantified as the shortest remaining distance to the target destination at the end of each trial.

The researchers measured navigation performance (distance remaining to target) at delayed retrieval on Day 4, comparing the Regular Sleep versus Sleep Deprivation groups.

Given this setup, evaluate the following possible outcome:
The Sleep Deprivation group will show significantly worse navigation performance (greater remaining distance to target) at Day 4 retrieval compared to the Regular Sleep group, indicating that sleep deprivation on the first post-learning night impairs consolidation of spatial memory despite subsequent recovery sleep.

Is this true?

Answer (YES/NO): NO